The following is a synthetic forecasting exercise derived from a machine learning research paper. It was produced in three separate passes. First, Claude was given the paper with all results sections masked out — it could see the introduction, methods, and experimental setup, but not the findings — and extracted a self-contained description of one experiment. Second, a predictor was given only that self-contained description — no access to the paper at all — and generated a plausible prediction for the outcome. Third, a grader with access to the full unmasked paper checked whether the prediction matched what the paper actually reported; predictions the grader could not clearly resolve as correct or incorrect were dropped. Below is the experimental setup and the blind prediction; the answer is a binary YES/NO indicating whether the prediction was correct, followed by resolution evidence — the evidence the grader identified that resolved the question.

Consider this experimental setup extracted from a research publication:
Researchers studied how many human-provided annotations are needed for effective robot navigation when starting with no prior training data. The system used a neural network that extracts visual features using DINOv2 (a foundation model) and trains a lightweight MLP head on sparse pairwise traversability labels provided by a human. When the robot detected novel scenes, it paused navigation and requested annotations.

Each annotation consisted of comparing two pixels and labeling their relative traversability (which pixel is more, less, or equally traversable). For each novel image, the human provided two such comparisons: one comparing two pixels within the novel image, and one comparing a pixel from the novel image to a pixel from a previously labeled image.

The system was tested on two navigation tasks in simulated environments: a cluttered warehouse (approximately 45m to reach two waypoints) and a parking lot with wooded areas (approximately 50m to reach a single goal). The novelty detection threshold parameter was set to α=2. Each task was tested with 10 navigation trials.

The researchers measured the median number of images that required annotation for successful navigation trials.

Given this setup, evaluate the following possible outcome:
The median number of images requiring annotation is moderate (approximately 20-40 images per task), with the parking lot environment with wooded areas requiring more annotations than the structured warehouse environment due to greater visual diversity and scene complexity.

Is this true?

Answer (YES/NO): NO